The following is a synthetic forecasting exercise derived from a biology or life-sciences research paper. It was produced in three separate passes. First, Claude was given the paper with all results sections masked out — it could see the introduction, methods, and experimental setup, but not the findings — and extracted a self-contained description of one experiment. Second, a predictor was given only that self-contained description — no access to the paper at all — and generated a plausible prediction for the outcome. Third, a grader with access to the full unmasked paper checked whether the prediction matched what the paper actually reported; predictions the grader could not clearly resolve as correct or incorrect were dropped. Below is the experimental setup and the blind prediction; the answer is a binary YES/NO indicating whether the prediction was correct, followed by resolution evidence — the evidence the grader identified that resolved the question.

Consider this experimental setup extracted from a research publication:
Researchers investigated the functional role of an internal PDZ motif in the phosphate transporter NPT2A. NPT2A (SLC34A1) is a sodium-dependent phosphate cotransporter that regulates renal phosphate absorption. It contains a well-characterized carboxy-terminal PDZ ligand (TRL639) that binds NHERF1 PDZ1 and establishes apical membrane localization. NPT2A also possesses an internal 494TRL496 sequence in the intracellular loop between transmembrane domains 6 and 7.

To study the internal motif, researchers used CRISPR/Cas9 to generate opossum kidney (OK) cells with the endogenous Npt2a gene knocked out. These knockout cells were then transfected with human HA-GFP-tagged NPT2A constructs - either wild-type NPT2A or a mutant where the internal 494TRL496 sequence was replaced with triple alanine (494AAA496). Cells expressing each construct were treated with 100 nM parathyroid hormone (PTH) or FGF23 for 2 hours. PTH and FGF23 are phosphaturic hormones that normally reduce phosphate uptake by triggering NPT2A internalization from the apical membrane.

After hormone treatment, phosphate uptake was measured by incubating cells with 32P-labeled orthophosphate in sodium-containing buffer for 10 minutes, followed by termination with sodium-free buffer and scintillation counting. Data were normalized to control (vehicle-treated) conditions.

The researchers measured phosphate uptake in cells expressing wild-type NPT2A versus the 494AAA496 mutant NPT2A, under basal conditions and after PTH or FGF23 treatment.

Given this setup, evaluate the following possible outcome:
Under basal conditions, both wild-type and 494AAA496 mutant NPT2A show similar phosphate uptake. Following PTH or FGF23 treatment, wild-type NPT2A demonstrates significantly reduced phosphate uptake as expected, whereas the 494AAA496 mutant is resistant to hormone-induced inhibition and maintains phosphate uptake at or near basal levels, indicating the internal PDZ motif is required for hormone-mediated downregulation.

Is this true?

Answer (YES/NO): YES